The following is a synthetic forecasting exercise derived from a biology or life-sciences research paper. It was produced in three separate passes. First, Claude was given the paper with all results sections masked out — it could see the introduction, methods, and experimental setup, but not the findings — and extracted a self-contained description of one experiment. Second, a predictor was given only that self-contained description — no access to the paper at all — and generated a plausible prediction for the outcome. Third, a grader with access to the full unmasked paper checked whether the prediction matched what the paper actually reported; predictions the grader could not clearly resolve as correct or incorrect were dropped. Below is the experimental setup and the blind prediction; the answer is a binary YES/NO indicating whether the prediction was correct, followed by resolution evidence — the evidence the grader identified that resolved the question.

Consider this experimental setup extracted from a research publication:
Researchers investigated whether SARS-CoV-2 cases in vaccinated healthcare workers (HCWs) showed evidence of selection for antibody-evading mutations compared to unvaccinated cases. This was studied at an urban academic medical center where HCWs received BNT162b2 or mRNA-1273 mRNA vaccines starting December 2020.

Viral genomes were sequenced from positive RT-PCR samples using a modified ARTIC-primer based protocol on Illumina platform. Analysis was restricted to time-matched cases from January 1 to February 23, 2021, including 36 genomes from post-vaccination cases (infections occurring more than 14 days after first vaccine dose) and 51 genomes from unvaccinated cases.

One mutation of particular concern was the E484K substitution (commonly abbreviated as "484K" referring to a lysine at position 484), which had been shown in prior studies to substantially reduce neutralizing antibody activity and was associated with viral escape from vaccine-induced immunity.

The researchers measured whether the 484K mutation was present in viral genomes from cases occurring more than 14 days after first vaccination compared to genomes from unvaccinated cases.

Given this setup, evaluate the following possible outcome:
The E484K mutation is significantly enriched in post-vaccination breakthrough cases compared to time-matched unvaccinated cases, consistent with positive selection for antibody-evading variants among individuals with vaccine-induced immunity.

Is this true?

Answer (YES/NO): NO